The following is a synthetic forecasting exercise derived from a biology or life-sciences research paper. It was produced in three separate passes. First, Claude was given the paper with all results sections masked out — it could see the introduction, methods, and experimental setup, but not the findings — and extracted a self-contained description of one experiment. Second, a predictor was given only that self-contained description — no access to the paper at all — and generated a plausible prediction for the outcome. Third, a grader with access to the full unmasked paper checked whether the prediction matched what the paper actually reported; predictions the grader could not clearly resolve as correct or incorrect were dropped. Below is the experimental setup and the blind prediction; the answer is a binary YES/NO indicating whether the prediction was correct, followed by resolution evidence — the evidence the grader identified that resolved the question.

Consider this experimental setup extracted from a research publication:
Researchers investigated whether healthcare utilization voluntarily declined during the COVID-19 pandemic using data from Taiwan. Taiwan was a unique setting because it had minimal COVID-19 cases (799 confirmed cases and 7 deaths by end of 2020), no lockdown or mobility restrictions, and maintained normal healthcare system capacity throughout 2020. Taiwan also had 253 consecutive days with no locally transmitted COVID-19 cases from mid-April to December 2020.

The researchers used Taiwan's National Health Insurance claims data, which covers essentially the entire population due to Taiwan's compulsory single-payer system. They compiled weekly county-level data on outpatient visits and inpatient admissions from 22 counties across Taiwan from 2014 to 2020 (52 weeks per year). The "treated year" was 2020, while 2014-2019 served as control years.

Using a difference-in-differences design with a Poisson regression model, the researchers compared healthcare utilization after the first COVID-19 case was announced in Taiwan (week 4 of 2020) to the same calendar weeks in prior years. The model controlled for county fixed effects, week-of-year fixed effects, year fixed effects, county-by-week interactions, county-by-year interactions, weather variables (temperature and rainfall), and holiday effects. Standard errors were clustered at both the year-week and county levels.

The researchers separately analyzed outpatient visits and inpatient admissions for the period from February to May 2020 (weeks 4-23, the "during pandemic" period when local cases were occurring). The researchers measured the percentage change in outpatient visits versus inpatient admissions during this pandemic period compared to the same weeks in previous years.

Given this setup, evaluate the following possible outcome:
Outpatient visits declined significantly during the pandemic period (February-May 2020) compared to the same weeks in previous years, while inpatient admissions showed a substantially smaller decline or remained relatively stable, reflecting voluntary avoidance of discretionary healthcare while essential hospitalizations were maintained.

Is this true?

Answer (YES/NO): YES